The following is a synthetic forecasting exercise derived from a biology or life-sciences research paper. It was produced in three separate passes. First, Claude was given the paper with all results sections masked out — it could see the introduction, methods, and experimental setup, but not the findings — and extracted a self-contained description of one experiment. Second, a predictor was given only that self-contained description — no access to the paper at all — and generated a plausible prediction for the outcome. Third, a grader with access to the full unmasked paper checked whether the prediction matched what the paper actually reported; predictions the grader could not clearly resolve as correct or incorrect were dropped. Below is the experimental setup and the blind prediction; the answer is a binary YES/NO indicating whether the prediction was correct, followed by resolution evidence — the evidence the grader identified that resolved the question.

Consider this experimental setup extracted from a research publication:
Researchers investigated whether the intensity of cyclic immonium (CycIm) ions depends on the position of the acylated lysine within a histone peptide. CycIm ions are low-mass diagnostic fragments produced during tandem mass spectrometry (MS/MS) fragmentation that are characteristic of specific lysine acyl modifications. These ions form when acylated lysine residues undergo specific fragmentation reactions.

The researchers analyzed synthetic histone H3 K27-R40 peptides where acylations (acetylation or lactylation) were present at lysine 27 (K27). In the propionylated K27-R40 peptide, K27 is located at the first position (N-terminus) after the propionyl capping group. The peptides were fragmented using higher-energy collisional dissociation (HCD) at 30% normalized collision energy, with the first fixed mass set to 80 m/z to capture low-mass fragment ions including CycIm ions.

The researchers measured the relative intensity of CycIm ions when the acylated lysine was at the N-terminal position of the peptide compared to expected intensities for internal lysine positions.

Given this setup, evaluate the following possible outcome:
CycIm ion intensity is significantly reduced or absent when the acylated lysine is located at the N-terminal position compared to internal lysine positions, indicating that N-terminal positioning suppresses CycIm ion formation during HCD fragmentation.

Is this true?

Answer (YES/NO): NO